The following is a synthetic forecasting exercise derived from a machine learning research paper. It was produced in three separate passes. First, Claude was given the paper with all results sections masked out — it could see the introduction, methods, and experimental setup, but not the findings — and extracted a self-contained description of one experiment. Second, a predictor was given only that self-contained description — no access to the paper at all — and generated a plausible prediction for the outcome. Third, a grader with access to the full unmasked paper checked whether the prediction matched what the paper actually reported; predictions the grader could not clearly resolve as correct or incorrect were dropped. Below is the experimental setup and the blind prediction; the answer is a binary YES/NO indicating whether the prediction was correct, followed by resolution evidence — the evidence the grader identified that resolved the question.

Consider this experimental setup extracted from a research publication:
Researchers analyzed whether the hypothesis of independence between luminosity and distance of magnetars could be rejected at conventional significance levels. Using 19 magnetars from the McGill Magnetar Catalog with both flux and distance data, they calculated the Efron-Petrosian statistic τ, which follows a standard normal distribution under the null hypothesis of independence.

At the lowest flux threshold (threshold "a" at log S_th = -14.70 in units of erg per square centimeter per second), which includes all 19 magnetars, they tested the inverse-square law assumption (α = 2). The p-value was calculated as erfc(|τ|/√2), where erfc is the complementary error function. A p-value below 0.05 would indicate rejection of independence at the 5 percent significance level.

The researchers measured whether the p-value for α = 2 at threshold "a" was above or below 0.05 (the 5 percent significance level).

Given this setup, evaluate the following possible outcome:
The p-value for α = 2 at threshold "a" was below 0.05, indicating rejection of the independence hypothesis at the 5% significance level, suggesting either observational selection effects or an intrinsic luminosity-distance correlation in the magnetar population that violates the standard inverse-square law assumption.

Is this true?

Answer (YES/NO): NO